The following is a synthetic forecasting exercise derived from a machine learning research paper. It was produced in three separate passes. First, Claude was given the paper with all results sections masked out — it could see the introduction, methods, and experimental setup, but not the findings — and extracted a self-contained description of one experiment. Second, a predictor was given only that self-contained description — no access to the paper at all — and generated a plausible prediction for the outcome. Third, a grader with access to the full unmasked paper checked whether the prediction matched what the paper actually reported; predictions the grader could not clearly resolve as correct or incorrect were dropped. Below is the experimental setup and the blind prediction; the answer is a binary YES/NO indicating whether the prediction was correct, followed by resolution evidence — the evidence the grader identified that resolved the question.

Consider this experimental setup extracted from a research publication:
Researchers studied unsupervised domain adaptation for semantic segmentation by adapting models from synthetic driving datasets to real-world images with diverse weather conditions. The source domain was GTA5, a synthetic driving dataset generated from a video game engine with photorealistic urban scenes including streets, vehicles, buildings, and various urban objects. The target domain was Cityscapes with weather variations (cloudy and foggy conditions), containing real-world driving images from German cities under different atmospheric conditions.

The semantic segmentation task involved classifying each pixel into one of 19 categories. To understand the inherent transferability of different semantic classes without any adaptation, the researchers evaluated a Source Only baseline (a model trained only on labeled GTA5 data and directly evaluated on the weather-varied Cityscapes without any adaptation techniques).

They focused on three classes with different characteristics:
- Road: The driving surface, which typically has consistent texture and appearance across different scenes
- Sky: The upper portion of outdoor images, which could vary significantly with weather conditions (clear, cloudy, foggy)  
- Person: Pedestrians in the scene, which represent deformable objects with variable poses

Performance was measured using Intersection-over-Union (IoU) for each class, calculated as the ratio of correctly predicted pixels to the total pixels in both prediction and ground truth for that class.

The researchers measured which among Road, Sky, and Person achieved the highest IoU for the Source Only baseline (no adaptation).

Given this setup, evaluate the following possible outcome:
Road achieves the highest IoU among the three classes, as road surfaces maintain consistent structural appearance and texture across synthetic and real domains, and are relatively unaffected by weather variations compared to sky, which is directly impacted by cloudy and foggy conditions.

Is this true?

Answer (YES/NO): NO